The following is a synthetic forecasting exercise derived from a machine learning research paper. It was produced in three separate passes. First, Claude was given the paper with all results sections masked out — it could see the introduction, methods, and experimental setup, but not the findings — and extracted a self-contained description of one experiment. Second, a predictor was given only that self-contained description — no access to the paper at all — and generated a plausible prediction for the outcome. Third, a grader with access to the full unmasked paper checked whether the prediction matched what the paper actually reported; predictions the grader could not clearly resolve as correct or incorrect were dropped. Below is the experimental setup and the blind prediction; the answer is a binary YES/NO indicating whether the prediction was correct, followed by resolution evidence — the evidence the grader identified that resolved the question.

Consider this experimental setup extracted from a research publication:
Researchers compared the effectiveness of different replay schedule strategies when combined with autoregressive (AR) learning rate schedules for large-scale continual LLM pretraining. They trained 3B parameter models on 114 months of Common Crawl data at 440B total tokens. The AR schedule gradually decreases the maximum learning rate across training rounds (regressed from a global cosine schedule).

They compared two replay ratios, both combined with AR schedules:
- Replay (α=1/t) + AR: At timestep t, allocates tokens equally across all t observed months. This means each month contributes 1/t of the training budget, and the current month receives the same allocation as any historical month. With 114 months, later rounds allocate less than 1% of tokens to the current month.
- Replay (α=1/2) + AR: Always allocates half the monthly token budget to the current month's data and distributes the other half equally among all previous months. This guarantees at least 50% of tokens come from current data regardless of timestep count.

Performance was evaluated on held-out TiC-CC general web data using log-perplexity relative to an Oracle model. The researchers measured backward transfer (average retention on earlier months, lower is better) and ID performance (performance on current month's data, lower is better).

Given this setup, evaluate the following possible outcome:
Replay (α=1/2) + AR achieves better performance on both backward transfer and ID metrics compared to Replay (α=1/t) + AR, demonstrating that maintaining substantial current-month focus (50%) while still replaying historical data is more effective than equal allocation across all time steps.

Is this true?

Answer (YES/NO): NO